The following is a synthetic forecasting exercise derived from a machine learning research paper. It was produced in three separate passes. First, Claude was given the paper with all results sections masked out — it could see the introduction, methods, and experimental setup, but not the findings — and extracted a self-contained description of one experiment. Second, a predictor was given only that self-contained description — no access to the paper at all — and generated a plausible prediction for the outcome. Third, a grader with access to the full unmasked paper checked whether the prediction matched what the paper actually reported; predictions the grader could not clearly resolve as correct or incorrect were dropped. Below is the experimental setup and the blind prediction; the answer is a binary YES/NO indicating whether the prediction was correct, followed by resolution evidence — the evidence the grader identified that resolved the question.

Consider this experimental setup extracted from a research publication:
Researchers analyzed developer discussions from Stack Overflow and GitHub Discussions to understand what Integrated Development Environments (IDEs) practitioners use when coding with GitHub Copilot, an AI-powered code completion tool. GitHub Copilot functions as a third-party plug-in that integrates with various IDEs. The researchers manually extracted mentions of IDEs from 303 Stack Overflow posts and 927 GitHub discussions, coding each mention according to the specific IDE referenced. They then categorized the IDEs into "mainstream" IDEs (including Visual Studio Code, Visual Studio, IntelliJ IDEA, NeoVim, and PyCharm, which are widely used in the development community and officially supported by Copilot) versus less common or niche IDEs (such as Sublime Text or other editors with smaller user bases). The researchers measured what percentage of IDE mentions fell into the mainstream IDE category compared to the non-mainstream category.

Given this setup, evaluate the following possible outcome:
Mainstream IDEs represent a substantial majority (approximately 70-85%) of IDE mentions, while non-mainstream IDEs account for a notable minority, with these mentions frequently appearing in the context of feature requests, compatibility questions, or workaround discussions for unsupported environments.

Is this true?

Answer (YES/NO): NO